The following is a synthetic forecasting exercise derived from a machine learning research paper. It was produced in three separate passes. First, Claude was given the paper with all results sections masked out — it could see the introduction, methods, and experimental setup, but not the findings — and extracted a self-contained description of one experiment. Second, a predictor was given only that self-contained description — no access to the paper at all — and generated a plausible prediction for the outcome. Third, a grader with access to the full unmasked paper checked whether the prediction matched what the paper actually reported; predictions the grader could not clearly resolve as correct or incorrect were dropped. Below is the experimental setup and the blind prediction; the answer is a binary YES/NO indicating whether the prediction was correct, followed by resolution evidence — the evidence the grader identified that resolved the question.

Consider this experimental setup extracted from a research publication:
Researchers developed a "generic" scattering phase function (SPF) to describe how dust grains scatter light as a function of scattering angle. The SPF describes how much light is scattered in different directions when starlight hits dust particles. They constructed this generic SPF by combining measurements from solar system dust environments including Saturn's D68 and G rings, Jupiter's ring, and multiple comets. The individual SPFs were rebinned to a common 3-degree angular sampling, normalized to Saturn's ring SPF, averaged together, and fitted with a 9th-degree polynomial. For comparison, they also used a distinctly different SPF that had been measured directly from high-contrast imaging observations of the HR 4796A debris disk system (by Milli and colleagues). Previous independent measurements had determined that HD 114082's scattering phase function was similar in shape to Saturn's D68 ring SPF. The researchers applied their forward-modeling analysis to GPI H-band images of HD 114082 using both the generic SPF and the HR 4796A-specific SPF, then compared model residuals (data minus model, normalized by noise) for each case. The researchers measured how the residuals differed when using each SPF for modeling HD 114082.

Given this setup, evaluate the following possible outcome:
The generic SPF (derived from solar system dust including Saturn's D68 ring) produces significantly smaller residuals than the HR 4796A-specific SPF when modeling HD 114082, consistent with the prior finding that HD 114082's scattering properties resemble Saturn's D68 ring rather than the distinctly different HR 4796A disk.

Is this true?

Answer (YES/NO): YES